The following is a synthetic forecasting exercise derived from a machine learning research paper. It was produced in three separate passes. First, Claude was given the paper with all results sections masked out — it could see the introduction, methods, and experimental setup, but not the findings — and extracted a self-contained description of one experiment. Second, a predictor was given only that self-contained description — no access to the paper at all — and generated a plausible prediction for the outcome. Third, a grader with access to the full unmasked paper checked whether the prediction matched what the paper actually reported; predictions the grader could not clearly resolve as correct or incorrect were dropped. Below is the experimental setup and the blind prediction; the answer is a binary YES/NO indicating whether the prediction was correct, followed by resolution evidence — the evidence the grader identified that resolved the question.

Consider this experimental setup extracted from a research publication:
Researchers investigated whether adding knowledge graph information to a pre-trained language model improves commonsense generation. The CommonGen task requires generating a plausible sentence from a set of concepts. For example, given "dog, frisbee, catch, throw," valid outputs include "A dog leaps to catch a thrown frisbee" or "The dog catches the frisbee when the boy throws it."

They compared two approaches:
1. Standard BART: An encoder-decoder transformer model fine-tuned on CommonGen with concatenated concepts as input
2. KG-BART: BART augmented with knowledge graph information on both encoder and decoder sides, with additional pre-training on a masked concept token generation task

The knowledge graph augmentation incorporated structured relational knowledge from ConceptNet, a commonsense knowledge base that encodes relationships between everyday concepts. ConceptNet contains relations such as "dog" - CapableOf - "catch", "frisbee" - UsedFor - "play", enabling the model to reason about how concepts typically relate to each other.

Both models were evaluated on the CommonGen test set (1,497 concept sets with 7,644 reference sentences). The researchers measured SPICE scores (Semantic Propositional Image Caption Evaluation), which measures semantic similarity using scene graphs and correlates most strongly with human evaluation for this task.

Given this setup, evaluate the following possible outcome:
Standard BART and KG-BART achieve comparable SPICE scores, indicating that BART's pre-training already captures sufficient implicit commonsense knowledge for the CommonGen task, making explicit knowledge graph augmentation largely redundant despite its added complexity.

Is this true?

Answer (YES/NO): NO